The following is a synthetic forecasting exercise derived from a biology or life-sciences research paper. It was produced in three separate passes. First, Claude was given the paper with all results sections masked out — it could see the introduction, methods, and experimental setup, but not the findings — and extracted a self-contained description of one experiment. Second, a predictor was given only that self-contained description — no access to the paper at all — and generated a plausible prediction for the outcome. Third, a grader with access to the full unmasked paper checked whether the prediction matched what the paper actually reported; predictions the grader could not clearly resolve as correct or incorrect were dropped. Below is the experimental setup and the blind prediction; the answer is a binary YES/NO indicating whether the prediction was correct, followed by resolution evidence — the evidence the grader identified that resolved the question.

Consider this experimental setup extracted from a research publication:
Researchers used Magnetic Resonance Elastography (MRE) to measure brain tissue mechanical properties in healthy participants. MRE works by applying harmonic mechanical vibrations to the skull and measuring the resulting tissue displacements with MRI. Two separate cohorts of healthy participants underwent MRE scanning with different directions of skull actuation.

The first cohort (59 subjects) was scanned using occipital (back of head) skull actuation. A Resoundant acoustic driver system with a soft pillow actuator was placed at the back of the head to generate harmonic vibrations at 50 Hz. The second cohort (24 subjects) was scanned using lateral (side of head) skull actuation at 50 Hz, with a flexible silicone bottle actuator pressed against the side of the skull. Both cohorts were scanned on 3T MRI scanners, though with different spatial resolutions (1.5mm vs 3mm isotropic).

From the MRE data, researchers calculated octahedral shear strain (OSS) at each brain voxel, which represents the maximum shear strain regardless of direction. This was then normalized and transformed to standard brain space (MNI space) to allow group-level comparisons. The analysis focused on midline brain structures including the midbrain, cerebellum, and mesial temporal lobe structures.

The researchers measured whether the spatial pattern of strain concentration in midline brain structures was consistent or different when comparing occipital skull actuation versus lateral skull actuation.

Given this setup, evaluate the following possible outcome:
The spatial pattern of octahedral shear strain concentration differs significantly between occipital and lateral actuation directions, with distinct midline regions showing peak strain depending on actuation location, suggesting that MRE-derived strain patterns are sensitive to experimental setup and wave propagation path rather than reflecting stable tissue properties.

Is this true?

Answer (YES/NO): NO